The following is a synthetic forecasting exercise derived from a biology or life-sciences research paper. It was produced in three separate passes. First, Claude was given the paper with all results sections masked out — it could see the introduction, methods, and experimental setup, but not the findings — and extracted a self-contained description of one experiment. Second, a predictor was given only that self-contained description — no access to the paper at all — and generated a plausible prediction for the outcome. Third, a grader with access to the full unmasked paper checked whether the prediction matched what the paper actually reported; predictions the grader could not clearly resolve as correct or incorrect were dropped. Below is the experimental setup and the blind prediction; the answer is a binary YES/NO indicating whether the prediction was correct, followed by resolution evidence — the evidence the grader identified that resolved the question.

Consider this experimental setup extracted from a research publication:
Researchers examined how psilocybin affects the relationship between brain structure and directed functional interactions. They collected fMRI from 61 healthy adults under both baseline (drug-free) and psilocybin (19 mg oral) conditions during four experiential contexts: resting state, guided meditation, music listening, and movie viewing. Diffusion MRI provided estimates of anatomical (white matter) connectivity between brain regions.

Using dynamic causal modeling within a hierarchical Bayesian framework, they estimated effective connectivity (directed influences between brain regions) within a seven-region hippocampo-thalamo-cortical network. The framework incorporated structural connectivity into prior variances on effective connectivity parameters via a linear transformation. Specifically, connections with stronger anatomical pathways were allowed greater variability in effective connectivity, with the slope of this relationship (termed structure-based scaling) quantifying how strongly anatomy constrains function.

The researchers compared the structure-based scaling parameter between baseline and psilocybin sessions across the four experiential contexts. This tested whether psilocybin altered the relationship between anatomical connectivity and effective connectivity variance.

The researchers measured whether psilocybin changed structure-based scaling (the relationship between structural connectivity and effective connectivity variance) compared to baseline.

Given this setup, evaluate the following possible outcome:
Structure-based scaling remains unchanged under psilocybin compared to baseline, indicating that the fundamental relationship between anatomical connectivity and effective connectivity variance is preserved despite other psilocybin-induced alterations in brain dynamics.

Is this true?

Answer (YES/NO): YES